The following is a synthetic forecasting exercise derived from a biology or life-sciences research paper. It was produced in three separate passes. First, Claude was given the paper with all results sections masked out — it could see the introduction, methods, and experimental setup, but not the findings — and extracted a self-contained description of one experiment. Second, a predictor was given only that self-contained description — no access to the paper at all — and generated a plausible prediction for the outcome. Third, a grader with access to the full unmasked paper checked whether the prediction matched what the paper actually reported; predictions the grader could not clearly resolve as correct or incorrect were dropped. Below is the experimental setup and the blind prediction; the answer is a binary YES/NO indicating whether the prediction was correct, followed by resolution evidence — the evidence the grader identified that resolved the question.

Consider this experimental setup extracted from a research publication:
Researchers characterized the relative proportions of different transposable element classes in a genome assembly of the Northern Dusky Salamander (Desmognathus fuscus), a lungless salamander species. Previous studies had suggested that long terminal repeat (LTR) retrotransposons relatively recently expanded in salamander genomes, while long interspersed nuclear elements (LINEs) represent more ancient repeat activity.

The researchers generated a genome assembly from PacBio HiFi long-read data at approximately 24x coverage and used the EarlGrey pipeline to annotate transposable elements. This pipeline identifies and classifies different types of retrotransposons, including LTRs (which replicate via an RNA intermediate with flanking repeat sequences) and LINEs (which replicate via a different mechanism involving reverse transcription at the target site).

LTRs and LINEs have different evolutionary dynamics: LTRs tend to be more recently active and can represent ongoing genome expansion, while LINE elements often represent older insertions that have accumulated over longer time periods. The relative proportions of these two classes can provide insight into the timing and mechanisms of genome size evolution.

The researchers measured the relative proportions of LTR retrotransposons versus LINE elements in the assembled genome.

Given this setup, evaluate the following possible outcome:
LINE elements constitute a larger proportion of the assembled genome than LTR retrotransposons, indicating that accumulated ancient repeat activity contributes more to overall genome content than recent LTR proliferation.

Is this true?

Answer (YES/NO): NO